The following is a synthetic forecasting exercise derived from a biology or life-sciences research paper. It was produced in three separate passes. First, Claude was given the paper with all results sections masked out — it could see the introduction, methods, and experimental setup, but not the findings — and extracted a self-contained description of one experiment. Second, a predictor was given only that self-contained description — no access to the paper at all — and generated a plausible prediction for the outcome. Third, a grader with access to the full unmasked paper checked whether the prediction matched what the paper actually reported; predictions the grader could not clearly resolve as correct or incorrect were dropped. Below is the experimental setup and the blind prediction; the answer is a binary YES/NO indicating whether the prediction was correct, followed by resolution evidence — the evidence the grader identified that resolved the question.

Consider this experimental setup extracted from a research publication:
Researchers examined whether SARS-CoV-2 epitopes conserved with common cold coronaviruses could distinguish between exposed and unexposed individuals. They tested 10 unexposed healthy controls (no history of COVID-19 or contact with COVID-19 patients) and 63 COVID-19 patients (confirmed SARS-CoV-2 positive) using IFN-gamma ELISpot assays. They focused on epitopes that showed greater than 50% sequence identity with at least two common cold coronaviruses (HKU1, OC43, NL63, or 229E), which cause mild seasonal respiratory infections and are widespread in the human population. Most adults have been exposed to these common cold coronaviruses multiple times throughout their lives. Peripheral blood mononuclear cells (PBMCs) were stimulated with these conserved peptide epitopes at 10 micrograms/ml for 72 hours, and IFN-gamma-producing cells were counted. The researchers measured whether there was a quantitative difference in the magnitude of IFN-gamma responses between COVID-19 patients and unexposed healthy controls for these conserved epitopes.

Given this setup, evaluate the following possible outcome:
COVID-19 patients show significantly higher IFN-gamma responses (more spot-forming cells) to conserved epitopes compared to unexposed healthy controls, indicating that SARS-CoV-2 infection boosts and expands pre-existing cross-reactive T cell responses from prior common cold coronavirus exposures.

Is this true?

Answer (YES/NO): YES